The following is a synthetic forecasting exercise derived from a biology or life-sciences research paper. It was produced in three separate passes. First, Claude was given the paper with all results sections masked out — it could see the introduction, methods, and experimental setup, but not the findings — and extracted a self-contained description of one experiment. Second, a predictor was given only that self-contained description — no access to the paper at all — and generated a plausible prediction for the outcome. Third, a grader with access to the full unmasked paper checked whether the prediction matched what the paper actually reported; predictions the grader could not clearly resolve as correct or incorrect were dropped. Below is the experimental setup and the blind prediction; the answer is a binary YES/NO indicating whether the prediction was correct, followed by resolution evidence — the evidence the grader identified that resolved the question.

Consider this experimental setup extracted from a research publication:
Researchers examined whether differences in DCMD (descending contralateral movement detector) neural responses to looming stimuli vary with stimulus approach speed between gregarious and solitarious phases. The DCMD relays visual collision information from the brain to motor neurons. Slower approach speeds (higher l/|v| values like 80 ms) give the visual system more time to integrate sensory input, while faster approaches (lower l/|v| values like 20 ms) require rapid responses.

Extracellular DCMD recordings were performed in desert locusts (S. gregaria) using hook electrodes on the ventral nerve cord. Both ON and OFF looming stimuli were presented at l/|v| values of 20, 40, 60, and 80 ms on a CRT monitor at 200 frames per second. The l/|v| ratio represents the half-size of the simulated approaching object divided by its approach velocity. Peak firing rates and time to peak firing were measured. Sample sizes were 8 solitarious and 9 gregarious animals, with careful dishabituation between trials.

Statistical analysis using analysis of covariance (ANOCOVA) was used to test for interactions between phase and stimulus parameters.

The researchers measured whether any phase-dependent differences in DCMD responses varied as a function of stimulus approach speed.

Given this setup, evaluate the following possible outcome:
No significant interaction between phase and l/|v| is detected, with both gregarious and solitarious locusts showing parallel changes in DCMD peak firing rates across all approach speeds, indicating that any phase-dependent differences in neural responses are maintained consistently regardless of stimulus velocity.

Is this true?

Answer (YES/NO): YES